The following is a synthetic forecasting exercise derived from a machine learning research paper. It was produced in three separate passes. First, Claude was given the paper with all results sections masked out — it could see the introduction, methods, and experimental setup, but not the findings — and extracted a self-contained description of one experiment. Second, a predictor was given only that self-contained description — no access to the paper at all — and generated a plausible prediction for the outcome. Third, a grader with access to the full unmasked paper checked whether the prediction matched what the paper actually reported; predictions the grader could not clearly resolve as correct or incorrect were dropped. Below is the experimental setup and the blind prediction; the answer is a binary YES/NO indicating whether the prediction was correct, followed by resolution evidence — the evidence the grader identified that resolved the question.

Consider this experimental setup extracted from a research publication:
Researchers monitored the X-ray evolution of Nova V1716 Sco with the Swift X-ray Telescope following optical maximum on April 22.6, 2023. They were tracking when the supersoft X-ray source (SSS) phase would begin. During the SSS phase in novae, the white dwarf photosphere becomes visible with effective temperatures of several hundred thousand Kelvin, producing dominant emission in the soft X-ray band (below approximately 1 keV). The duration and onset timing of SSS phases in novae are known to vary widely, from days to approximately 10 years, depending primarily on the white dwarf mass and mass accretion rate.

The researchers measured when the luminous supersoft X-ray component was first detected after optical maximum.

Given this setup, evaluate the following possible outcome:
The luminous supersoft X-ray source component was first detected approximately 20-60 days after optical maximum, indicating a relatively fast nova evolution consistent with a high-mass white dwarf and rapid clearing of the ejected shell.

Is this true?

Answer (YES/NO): NO